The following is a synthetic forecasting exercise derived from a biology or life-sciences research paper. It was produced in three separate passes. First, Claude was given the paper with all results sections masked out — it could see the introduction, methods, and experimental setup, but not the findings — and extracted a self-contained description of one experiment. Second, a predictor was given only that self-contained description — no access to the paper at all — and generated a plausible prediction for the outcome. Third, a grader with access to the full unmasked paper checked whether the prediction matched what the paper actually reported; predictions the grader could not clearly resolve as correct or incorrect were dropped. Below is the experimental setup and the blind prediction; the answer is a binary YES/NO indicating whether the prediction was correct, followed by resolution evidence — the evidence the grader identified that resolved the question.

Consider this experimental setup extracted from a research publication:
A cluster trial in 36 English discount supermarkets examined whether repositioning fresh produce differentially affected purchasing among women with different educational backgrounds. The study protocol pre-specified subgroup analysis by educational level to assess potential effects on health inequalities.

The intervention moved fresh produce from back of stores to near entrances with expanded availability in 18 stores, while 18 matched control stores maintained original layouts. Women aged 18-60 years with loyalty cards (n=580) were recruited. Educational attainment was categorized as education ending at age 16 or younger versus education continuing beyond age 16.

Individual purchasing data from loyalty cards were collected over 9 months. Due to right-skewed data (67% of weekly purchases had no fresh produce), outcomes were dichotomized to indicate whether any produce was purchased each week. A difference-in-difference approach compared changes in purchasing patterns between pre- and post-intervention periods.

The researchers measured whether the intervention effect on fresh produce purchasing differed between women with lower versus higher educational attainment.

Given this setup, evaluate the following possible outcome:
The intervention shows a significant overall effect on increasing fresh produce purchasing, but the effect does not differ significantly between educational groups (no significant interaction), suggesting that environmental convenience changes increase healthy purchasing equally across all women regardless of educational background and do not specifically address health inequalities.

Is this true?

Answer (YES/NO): NO